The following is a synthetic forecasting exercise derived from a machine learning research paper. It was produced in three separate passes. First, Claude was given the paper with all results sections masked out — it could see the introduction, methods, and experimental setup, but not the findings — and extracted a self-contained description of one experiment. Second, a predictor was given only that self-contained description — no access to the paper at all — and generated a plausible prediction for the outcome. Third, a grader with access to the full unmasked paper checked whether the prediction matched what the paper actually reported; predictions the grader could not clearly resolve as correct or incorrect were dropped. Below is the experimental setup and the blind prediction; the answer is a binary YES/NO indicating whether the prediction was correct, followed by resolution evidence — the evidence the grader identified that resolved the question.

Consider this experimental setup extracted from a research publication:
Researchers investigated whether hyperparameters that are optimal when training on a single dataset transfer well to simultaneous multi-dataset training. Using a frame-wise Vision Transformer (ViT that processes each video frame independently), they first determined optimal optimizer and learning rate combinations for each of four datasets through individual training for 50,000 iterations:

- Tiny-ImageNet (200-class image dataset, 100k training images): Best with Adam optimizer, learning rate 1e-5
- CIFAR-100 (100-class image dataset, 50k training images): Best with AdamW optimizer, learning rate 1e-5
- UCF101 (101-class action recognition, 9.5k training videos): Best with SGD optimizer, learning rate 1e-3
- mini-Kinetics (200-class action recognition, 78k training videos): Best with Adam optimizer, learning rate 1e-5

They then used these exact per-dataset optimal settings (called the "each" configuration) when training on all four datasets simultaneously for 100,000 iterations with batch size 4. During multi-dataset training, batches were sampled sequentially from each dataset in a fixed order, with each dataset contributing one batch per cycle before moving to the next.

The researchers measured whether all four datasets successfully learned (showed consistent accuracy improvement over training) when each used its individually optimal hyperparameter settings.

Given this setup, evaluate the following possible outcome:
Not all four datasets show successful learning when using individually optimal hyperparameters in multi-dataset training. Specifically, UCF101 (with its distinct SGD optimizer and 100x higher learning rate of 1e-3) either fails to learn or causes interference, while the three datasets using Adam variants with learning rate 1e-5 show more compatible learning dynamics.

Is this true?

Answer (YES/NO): NO